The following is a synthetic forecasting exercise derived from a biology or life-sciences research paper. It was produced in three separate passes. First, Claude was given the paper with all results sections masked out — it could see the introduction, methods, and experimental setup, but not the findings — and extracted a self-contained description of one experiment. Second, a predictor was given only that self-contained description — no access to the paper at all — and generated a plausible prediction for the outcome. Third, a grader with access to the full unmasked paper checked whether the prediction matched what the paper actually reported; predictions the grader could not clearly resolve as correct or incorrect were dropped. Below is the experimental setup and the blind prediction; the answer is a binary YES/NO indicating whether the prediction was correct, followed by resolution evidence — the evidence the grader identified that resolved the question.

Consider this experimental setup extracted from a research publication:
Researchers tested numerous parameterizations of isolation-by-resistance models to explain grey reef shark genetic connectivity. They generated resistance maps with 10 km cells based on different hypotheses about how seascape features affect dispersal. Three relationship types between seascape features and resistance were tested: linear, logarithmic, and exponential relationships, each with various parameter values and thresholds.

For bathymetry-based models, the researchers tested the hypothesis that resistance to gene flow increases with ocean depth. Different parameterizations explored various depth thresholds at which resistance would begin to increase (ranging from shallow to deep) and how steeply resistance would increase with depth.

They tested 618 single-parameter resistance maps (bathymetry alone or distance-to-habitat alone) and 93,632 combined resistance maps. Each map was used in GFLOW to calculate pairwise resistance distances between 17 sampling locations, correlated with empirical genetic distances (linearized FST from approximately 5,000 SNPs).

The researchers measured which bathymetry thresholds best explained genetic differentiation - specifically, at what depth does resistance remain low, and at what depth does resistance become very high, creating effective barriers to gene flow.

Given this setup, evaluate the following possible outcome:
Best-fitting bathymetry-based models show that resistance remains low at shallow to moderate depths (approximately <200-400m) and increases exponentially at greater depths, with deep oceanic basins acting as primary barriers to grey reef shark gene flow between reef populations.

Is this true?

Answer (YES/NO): NO